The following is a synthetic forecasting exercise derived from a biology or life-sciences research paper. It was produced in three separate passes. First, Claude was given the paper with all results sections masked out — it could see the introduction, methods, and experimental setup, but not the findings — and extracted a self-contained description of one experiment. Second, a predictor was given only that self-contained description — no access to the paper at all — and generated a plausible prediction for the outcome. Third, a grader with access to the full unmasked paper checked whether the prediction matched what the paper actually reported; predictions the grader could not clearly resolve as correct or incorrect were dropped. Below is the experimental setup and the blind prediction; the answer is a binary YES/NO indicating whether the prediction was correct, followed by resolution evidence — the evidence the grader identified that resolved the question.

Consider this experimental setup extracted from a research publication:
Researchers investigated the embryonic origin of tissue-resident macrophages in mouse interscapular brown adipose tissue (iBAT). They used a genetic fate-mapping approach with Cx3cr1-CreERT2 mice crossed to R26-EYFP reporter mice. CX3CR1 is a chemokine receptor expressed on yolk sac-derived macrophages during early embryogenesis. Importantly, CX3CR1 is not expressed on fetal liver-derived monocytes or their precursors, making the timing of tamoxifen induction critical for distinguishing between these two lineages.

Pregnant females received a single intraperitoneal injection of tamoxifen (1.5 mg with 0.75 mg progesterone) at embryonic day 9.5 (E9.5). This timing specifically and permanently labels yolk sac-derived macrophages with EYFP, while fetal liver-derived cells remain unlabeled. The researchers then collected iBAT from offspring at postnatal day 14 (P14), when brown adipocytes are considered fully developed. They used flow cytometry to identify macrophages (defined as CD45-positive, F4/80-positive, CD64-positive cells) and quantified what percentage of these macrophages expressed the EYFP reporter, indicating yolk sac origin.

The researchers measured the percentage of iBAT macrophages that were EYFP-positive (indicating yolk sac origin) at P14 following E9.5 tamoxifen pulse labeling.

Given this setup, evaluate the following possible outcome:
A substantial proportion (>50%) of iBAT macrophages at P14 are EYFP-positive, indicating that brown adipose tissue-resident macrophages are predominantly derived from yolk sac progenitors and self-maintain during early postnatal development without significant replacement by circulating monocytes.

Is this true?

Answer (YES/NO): NO